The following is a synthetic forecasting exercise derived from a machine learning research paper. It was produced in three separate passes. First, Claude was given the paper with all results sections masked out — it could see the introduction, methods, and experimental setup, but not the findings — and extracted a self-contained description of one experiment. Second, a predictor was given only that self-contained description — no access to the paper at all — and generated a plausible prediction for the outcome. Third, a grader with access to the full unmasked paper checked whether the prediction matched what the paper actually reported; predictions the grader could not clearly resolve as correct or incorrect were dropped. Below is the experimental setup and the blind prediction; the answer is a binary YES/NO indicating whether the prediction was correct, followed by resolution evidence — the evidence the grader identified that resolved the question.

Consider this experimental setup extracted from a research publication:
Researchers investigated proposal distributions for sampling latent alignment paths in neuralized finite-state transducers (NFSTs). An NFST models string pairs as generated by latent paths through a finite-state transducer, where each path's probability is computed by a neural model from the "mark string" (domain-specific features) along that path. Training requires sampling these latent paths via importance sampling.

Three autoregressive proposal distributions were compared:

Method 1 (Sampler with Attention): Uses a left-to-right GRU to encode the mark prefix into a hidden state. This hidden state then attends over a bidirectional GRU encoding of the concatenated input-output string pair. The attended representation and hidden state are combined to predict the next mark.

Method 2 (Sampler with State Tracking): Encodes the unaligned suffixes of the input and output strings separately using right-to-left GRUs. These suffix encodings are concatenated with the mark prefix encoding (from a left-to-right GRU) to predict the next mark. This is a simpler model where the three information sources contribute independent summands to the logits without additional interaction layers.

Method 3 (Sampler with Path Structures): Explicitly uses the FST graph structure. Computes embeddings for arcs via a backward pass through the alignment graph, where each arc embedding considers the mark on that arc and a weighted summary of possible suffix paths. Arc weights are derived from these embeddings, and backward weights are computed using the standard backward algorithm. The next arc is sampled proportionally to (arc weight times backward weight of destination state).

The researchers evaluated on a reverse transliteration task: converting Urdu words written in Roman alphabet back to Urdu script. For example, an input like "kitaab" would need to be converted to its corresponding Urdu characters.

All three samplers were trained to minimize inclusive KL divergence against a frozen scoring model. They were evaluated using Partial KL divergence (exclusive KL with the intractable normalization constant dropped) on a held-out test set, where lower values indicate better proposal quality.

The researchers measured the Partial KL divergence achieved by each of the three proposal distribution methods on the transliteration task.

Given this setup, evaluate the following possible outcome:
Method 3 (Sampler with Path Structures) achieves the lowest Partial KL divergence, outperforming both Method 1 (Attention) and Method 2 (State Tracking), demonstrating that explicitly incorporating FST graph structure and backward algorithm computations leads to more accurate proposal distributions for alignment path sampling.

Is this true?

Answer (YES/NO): NO